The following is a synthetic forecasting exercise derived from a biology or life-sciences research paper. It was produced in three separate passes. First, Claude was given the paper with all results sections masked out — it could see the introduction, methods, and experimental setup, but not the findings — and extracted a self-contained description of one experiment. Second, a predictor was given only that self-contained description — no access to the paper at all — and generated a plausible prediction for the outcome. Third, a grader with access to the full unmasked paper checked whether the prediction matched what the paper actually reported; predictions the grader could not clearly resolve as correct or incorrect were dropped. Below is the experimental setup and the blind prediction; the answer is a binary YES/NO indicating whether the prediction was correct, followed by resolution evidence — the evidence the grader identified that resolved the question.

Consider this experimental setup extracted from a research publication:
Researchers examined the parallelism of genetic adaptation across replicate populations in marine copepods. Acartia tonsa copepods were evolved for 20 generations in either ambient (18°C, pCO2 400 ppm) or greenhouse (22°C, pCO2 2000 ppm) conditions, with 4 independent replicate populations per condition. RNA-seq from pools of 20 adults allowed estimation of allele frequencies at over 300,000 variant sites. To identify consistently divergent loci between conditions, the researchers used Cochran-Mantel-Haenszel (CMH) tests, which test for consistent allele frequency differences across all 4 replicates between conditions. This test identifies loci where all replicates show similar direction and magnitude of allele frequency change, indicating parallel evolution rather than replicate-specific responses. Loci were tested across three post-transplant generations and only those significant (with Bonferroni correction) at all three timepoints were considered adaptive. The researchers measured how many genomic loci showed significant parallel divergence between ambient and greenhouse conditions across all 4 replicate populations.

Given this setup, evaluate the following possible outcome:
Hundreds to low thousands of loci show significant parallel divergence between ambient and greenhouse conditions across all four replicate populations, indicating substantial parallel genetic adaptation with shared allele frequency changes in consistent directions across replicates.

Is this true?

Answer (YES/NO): NO